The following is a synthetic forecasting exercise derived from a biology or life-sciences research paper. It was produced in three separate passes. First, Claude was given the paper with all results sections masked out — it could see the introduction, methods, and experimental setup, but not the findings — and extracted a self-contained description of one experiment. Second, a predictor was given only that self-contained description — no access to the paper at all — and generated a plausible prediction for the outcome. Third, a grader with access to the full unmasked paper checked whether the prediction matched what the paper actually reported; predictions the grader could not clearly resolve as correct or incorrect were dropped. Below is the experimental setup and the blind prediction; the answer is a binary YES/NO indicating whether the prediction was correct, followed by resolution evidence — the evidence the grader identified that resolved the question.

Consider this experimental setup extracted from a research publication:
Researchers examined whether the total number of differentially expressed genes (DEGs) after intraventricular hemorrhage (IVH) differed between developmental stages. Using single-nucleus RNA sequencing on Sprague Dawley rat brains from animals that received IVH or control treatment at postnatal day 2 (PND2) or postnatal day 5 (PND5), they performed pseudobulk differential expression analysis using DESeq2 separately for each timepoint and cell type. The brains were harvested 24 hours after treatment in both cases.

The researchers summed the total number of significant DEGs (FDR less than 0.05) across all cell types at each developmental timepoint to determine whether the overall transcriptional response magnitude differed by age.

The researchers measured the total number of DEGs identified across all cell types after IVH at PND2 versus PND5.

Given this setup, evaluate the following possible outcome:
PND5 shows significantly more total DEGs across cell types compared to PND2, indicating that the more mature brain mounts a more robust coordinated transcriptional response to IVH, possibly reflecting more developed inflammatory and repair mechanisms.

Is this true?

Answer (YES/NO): YES